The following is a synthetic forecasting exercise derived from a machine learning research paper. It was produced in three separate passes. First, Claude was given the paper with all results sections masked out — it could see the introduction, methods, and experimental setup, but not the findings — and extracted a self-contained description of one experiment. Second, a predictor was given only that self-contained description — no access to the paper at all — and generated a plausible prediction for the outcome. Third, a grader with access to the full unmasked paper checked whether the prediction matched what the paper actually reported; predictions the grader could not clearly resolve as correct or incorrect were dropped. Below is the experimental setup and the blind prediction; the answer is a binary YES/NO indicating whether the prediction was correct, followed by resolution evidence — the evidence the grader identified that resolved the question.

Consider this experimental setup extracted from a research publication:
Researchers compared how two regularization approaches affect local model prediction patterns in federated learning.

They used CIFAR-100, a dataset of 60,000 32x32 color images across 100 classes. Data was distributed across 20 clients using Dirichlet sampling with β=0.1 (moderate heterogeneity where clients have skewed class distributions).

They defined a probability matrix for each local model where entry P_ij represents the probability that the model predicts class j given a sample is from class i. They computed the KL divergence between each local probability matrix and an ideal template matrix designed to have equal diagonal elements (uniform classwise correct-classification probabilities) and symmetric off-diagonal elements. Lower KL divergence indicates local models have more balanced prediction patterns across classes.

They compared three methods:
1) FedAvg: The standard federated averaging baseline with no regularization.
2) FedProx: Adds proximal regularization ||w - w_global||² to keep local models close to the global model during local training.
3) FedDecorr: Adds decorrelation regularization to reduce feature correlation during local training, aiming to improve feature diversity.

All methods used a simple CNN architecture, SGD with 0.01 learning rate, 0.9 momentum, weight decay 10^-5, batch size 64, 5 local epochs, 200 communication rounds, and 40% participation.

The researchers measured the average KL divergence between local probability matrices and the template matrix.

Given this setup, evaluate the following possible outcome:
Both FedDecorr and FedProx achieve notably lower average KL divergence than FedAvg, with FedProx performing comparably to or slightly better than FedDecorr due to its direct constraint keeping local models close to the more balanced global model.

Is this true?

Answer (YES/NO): NO